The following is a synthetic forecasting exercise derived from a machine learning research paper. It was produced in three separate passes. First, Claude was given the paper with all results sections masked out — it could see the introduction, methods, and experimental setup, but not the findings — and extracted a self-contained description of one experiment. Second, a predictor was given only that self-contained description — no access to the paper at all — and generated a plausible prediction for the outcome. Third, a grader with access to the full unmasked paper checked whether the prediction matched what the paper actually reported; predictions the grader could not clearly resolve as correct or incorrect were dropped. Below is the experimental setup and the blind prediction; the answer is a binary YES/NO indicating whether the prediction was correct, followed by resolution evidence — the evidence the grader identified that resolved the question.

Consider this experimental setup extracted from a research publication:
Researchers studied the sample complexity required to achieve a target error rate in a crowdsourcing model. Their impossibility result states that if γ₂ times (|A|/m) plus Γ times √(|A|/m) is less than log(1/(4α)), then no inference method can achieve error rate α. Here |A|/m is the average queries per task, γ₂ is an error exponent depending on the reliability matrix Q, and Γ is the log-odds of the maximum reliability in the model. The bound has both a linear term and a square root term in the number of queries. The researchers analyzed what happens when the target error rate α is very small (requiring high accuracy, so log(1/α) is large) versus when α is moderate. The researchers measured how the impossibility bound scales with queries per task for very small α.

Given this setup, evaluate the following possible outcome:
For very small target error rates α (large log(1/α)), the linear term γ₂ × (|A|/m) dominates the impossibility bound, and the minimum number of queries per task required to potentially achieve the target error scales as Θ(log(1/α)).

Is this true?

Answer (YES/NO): NO